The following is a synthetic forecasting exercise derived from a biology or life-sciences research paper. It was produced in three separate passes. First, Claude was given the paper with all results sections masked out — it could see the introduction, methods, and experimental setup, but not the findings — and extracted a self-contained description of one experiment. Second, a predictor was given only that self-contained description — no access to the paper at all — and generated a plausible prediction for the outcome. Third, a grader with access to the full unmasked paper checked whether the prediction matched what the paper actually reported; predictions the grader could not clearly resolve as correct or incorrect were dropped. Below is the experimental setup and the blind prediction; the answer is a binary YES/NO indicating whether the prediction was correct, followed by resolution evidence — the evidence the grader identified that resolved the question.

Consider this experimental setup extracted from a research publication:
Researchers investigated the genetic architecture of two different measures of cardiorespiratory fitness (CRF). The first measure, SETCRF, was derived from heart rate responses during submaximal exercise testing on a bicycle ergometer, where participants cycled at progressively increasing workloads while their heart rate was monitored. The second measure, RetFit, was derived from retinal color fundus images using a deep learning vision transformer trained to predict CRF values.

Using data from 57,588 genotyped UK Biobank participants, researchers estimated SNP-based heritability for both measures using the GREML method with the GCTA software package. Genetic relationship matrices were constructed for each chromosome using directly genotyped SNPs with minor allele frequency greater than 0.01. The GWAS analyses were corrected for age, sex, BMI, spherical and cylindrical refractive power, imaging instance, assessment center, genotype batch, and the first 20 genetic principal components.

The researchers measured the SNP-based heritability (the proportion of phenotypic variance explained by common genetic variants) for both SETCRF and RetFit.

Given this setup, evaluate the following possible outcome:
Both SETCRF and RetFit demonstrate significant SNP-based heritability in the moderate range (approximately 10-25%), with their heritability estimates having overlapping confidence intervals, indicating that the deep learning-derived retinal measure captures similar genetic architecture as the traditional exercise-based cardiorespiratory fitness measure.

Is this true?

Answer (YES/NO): NO